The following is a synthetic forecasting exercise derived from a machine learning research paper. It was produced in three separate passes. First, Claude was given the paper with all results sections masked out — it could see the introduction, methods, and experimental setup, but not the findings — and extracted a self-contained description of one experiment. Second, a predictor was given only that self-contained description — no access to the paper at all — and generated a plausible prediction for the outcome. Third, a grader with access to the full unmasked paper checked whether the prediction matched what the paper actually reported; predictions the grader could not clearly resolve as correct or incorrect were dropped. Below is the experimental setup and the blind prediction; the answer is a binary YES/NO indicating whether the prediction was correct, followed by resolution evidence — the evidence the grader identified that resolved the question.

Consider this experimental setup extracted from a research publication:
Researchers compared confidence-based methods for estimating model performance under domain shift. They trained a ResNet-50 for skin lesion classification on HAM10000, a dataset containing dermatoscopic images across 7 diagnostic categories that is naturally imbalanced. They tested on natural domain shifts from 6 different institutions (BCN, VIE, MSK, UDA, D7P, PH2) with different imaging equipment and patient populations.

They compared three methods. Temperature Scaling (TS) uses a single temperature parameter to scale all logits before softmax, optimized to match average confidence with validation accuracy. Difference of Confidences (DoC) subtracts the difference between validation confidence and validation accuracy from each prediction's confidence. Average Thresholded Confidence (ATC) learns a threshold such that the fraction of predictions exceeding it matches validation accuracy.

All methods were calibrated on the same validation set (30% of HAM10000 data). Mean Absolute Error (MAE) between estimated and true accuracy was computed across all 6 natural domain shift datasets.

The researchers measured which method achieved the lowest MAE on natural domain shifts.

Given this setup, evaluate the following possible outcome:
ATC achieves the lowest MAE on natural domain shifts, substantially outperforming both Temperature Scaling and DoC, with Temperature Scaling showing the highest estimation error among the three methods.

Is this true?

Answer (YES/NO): NO